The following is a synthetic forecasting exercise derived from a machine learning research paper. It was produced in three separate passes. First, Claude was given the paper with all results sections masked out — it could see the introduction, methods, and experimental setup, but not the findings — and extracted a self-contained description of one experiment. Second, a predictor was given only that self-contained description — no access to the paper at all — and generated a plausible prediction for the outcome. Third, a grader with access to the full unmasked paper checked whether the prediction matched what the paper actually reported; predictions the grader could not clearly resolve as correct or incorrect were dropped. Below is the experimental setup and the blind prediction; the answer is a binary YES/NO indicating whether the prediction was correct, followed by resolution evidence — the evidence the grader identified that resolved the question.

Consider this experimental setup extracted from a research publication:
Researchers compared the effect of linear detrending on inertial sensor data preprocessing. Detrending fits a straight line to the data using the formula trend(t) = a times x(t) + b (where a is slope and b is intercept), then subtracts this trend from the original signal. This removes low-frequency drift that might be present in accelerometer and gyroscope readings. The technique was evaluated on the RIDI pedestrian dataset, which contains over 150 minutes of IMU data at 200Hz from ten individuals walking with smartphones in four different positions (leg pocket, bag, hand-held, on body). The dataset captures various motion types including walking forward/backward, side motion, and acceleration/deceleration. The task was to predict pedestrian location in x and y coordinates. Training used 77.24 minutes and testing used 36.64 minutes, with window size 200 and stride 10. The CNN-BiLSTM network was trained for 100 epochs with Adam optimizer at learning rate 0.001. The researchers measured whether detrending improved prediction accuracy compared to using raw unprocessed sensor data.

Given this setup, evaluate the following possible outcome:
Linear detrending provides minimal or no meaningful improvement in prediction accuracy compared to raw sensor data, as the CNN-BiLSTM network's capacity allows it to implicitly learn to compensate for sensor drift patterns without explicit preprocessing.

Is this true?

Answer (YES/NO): NO